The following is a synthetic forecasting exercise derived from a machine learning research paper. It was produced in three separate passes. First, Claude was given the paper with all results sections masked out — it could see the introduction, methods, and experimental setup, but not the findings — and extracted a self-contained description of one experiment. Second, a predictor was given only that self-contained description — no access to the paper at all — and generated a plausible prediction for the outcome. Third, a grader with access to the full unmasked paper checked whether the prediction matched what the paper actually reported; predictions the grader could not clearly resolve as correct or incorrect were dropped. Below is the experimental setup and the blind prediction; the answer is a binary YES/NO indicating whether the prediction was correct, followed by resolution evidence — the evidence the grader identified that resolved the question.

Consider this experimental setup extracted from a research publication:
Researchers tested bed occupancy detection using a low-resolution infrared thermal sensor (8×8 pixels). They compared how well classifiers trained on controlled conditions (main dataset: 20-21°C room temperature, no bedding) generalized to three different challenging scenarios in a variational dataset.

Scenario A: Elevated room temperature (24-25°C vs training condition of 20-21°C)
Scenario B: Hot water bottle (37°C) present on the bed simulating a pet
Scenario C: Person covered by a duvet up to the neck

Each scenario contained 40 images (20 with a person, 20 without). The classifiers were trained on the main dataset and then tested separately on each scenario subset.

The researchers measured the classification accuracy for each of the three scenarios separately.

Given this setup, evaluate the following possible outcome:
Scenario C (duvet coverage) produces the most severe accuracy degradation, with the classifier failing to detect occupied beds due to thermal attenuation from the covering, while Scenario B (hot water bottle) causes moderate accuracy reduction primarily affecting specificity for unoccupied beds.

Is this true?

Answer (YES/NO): NO